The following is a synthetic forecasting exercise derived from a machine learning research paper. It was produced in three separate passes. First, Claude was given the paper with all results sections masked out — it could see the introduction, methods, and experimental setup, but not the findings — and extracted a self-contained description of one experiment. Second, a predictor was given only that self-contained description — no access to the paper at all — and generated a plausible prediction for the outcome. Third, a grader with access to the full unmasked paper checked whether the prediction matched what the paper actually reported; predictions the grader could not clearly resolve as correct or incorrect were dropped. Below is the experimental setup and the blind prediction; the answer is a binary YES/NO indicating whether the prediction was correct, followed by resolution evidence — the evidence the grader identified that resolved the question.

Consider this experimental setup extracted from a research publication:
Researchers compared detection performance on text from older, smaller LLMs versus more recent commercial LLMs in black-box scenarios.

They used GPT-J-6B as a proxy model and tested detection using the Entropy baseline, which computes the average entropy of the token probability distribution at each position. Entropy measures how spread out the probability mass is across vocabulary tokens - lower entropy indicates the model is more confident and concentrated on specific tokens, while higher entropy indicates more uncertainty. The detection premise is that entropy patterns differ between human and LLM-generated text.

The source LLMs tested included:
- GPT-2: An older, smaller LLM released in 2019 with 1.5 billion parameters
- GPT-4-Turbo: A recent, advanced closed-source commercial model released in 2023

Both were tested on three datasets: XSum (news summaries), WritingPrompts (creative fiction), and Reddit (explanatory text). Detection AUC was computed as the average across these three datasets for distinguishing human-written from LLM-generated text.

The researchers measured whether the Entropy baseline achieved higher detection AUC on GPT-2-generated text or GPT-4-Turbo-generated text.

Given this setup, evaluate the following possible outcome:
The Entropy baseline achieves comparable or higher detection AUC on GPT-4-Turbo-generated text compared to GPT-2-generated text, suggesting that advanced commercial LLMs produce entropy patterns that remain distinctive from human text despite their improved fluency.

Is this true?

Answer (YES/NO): NO